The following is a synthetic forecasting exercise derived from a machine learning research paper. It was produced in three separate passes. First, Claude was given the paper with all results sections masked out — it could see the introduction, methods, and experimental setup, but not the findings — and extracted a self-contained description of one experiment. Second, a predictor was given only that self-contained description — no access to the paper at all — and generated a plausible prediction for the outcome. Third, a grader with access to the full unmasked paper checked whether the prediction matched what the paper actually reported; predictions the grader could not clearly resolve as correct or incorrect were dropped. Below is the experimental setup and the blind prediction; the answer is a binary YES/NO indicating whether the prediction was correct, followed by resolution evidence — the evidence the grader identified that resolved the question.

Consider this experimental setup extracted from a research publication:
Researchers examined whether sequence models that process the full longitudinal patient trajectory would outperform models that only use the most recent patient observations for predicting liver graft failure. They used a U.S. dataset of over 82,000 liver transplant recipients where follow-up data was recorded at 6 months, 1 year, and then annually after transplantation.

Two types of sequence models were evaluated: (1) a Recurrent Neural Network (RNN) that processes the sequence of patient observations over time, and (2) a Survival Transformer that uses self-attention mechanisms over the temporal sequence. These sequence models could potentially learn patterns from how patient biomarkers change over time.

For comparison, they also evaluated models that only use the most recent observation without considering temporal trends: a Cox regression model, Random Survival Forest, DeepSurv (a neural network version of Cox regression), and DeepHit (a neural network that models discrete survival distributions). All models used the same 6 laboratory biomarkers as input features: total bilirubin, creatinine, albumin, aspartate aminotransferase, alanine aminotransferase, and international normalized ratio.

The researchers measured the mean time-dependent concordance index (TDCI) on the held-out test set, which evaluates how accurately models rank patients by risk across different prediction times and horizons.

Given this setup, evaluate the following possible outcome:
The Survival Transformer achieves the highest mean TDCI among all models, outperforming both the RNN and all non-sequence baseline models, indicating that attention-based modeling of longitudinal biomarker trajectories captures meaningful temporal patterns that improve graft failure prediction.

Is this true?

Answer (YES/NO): NO